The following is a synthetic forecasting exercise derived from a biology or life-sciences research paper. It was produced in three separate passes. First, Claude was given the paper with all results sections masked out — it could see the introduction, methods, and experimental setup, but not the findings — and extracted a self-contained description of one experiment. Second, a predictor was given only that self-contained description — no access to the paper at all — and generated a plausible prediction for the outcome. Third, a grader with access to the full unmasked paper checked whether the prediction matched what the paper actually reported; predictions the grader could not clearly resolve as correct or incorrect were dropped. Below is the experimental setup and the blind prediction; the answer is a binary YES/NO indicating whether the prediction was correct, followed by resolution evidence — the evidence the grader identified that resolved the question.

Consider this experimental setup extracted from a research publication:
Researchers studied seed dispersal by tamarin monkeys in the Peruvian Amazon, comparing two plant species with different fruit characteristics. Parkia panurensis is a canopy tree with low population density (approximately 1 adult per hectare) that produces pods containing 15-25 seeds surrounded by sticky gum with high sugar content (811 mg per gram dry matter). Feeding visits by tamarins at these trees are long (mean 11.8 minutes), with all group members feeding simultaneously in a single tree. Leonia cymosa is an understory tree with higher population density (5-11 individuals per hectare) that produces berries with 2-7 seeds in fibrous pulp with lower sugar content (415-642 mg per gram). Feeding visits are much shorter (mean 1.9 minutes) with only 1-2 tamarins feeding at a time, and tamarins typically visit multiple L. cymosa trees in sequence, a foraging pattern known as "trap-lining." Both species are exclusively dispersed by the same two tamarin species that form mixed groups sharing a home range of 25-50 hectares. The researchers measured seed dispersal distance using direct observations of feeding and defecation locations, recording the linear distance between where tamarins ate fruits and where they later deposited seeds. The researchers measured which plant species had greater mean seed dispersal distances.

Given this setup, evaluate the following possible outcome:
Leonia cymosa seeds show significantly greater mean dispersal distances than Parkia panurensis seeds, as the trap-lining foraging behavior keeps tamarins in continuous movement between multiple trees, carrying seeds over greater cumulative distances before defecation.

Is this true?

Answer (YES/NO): NO